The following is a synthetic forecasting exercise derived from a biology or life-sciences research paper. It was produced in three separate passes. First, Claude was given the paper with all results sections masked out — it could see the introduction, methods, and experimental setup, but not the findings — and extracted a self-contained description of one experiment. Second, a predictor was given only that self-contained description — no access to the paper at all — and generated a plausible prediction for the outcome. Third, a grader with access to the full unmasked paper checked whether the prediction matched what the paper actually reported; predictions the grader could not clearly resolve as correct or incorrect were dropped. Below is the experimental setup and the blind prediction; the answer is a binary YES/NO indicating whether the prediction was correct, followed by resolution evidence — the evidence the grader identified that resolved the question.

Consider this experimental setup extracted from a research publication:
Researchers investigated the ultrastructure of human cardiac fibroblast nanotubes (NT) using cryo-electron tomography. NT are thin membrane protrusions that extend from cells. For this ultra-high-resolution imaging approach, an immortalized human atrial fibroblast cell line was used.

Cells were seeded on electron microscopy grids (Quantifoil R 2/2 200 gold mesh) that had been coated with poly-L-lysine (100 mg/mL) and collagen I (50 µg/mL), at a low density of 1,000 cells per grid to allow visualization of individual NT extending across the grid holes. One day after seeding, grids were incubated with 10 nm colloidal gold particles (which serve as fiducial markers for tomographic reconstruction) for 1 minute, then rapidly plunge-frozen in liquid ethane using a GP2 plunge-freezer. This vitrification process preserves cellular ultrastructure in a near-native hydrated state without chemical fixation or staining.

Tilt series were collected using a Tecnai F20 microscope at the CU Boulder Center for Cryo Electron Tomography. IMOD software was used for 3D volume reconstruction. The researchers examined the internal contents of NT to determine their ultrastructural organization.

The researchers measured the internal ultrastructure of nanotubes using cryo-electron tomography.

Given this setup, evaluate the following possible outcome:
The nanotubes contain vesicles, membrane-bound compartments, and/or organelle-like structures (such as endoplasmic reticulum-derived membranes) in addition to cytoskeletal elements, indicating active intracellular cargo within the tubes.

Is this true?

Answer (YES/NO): YES